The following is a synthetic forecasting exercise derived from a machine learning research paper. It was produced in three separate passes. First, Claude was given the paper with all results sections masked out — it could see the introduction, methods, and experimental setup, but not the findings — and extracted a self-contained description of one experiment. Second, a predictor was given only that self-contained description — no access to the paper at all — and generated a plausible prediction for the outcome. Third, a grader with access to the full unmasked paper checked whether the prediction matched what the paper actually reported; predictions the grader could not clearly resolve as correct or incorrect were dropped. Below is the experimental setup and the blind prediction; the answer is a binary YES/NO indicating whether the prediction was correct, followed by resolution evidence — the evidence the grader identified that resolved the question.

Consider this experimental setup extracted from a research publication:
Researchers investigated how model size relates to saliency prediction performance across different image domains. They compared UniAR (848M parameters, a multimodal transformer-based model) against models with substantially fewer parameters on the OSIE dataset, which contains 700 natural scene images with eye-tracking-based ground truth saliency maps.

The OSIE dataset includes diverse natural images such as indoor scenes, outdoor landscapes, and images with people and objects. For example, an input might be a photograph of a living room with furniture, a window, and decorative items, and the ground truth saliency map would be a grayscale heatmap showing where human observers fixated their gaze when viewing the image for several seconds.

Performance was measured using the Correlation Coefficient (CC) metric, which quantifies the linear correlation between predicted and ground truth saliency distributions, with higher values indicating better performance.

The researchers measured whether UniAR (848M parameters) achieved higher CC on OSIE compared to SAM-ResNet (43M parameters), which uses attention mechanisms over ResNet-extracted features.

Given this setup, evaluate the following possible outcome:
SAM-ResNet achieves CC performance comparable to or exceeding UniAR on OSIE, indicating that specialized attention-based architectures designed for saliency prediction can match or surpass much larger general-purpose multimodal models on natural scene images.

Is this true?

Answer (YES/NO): YES